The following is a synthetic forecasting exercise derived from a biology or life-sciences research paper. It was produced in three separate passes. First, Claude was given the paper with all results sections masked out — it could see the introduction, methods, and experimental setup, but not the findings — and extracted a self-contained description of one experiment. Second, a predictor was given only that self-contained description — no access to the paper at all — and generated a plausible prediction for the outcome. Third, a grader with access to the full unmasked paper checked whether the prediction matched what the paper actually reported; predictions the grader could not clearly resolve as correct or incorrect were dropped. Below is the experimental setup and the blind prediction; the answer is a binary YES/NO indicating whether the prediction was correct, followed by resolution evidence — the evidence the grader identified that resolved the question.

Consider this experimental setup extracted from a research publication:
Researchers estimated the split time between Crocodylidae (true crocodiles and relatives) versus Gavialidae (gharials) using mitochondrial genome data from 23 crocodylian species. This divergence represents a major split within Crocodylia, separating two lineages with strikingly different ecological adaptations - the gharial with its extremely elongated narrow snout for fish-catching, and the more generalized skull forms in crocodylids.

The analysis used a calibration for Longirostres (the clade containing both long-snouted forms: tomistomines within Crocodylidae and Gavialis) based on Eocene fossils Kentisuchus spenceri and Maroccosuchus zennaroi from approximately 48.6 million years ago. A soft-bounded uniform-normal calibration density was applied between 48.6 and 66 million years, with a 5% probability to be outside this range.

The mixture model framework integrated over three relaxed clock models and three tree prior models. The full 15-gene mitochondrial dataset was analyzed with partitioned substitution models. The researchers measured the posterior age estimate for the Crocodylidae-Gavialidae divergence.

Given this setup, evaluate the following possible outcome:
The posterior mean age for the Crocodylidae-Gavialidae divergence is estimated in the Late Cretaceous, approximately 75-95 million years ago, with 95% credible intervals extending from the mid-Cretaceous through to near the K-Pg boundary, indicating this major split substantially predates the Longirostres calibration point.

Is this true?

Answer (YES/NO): NO